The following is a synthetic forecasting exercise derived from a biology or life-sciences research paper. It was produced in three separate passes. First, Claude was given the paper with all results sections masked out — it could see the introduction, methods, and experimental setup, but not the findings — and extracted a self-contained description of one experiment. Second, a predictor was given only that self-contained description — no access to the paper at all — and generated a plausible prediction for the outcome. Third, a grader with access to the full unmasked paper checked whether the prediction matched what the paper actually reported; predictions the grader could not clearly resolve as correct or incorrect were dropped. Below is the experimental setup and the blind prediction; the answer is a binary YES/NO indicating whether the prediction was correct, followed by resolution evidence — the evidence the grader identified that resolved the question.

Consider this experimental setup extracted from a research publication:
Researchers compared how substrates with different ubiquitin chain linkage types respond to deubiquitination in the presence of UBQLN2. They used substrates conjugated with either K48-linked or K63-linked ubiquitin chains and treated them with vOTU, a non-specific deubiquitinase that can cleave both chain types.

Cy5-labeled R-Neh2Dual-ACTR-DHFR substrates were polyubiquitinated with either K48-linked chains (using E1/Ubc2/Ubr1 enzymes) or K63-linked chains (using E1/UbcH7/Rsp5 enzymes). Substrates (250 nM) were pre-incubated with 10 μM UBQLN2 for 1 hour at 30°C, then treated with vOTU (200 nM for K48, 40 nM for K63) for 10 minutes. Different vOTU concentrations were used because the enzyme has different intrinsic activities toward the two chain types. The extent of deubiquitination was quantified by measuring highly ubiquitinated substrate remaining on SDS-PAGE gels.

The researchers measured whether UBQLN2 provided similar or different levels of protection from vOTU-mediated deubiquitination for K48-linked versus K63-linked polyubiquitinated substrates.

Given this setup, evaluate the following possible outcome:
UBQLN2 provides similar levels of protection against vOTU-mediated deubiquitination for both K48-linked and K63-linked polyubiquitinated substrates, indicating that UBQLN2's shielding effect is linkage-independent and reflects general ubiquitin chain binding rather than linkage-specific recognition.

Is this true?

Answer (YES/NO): NO